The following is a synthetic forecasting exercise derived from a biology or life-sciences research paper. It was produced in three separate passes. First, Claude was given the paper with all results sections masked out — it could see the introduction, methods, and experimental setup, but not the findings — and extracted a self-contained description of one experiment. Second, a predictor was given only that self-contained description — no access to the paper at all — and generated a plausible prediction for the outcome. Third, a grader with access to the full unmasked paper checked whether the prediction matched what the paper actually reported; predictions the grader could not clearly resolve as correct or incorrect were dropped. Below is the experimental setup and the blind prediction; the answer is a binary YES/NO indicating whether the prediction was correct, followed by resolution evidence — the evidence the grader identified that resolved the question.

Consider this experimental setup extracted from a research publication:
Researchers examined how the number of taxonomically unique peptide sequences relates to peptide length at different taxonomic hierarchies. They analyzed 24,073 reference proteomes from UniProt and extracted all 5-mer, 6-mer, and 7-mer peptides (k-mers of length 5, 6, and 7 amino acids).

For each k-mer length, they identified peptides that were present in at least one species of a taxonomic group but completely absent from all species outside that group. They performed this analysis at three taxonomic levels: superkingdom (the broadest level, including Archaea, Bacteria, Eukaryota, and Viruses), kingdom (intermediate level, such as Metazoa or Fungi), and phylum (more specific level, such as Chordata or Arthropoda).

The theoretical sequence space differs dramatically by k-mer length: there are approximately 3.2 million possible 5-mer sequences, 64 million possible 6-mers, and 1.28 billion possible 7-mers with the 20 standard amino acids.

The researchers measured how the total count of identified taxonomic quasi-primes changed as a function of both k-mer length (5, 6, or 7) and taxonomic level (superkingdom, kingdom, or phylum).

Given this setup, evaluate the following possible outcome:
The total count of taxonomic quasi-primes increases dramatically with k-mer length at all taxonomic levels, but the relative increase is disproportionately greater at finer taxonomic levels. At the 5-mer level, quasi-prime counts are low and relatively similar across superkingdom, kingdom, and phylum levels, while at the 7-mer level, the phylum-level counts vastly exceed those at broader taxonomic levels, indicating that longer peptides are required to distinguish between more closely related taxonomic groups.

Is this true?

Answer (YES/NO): NO